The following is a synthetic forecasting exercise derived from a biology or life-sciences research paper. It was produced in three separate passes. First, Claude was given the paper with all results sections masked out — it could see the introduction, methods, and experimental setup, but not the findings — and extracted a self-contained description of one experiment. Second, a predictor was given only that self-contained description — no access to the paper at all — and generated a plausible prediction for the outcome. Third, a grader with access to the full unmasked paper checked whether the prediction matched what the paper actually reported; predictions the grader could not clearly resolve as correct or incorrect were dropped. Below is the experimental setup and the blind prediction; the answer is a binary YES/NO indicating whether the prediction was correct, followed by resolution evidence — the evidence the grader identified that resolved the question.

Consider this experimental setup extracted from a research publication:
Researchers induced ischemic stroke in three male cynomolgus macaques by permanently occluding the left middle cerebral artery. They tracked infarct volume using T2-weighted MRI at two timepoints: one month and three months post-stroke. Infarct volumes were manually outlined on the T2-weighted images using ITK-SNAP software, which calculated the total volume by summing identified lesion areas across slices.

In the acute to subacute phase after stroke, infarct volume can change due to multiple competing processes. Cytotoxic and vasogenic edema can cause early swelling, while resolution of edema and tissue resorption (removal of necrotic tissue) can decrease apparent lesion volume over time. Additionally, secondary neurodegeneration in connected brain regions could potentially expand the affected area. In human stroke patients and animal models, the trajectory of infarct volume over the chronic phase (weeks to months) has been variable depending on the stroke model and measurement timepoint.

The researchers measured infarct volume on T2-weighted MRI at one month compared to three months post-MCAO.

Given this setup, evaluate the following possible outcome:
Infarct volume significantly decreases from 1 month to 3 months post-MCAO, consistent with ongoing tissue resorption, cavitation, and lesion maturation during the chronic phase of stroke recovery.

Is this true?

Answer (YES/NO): NO